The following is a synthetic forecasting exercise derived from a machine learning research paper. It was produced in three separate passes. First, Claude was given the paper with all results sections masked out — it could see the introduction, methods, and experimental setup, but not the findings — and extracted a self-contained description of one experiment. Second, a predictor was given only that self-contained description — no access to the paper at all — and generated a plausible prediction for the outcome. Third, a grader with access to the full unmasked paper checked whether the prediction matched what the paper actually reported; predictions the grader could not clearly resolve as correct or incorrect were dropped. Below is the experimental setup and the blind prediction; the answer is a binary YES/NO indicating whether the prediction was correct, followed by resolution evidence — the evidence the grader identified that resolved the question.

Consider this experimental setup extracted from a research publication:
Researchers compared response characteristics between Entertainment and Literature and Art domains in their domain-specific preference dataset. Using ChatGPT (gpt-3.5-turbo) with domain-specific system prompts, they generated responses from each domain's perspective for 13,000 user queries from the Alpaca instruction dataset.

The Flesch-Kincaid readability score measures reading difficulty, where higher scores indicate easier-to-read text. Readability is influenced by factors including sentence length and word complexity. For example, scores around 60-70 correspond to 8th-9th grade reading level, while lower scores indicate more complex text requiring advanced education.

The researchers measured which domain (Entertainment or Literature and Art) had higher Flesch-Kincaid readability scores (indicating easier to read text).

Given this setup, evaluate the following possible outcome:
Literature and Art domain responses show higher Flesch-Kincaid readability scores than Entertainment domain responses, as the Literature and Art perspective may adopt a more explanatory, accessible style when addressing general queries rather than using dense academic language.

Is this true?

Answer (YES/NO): NO